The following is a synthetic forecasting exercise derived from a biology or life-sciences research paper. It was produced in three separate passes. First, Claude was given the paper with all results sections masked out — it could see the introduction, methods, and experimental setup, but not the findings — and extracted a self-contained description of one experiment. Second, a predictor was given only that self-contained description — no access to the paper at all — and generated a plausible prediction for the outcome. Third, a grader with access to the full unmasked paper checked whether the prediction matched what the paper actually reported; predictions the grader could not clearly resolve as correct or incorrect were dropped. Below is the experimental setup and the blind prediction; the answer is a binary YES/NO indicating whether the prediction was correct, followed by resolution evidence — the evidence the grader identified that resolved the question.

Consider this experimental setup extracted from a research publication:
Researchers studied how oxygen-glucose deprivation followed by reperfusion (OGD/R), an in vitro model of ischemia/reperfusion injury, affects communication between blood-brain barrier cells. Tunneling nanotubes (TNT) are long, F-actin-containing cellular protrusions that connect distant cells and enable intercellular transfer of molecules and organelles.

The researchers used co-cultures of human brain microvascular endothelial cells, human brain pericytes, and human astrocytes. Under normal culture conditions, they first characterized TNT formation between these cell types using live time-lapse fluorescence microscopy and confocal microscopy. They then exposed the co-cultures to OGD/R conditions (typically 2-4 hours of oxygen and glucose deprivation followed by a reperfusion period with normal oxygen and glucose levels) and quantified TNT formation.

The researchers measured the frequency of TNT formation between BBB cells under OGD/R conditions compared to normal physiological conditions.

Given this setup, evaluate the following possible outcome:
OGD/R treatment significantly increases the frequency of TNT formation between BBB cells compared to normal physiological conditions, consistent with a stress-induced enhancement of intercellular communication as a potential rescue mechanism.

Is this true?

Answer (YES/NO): YES